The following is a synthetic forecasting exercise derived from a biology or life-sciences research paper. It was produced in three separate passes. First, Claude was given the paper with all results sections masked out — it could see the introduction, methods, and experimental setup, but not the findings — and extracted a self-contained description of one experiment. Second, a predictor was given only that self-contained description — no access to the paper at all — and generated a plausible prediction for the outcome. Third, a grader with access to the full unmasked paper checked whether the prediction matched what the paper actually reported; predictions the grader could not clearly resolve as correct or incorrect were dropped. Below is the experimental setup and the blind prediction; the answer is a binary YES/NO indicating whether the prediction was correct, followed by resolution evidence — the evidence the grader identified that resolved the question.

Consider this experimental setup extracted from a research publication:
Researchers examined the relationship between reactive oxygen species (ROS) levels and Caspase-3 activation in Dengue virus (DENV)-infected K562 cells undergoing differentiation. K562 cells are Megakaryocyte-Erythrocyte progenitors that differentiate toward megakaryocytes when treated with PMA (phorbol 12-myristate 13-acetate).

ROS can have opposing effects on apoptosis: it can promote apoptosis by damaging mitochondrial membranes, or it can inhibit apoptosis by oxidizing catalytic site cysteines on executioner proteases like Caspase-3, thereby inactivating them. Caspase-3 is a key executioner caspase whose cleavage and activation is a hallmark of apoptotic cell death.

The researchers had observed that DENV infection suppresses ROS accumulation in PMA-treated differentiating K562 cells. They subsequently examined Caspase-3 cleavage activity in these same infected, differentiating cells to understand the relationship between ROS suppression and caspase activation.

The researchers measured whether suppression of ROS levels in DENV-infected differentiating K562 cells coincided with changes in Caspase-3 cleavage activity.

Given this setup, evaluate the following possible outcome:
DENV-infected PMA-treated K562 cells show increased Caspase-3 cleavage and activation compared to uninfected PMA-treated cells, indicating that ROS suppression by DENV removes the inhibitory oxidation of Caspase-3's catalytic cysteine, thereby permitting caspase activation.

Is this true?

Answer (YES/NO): YES